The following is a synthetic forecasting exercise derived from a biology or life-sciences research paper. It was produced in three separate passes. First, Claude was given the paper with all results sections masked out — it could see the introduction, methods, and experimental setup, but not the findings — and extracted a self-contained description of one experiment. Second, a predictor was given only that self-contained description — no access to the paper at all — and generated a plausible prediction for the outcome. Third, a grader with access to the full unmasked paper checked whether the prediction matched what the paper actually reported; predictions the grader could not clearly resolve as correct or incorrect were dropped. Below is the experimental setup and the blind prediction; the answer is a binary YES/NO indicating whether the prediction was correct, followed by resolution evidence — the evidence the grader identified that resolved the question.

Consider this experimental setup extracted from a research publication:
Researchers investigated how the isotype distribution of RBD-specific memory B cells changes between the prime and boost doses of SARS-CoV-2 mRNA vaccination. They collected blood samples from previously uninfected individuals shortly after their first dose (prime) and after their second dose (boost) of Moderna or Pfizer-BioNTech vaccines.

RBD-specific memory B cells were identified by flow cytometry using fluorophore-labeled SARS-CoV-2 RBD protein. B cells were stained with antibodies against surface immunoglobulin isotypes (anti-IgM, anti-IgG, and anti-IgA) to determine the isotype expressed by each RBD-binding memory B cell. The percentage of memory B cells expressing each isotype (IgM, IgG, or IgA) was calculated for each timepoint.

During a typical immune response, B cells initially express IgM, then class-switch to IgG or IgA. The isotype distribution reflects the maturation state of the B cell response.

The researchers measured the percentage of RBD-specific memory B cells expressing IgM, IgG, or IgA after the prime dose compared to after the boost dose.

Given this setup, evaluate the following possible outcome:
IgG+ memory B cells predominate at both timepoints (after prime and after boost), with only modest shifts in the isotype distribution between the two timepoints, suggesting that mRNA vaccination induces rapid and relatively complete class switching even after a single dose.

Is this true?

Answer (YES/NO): NO